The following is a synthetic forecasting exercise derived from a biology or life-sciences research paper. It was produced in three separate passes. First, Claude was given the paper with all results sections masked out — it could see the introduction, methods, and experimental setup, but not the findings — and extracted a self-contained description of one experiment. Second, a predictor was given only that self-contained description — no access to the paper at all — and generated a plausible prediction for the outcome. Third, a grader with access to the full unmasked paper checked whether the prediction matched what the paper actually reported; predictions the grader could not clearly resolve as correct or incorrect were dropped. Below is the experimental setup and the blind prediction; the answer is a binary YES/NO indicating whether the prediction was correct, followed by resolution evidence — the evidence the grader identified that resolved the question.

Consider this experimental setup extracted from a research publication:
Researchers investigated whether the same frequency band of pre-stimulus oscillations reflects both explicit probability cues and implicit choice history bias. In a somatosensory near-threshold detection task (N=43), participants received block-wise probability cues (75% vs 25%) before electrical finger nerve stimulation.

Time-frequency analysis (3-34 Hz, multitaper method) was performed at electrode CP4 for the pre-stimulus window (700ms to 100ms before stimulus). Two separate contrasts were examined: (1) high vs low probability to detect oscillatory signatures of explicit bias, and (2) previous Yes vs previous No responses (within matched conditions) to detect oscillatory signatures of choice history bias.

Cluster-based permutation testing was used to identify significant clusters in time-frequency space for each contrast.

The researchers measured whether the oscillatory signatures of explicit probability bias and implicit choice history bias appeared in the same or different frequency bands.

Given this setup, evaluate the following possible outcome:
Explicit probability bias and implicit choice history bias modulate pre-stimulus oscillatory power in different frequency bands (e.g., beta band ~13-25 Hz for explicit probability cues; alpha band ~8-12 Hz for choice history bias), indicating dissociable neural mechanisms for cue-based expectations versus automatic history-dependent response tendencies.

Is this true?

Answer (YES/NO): NO